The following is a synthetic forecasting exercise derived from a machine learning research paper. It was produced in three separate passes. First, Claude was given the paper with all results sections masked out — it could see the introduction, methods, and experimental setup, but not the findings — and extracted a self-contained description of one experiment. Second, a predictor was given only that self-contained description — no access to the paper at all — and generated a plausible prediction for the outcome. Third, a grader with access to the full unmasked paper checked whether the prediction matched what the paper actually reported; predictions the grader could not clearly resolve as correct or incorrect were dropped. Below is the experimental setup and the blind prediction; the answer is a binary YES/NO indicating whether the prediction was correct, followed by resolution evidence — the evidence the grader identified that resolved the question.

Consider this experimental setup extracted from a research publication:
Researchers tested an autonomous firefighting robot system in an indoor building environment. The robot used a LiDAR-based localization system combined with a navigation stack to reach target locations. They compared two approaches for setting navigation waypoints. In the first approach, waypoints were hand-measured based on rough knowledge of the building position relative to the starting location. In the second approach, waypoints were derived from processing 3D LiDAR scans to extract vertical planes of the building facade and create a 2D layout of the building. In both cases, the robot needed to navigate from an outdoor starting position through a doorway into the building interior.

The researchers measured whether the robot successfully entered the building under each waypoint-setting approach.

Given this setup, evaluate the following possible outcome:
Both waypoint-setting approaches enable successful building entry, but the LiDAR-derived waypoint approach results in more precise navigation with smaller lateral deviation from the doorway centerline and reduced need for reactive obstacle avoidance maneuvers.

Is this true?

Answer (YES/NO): NO